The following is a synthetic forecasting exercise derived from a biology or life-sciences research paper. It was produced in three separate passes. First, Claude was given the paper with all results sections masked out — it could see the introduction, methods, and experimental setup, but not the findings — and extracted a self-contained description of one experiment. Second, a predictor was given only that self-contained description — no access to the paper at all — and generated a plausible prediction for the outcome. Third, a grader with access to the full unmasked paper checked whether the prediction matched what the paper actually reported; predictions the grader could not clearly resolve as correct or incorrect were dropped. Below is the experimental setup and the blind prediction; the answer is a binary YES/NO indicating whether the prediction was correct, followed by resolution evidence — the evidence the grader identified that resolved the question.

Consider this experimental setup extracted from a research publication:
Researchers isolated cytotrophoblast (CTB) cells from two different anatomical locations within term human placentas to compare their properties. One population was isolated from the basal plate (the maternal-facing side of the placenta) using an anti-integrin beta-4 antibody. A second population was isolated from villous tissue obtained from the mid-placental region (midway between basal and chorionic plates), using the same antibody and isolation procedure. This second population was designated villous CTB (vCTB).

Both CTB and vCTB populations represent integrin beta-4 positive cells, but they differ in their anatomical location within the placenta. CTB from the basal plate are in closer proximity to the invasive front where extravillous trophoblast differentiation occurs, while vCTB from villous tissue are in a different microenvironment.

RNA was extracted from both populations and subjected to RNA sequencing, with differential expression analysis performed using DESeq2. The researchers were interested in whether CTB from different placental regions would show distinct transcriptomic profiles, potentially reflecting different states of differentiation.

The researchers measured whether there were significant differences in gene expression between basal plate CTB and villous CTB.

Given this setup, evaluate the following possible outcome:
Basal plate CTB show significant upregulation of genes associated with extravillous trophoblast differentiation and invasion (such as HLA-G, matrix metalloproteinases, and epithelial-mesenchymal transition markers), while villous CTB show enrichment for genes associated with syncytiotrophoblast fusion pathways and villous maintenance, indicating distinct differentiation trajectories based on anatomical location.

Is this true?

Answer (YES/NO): NO